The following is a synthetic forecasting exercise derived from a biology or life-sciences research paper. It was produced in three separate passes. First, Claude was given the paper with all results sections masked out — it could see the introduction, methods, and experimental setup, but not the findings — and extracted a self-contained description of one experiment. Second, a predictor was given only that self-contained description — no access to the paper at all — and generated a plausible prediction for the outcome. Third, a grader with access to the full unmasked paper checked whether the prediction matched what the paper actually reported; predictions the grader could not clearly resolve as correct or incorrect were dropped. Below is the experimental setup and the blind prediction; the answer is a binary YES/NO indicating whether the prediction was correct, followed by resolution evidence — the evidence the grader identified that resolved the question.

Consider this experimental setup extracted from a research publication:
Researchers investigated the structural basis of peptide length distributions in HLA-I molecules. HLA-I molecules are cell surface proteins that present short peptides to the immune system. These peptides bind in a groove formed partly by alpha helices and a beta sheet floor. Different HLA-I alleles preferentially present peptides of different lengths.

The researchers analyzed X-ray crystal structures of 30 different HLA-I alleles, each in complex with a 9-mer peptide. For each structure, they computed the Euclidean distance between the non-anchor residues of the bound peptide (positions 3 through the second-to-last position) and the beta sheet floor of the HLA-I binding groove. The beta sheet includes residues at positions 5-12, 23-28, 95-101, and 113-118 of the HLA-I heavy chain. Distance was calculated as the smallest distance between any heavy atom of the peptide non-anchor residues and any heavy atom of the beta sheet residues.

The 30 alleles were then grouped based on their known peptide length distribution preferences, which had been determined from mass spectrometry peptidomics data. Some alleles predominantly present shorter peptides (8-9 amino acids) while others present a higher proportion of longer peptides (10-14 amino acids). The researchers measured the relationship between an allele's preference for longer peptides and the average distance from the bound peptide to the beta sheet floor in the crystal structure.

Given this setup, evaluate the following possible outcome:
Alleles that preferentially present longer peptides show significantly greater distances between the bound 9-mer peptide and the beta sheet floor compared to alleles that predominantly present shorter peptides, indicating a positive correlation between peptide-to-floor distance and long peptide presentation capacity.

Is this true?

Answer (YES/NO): YES